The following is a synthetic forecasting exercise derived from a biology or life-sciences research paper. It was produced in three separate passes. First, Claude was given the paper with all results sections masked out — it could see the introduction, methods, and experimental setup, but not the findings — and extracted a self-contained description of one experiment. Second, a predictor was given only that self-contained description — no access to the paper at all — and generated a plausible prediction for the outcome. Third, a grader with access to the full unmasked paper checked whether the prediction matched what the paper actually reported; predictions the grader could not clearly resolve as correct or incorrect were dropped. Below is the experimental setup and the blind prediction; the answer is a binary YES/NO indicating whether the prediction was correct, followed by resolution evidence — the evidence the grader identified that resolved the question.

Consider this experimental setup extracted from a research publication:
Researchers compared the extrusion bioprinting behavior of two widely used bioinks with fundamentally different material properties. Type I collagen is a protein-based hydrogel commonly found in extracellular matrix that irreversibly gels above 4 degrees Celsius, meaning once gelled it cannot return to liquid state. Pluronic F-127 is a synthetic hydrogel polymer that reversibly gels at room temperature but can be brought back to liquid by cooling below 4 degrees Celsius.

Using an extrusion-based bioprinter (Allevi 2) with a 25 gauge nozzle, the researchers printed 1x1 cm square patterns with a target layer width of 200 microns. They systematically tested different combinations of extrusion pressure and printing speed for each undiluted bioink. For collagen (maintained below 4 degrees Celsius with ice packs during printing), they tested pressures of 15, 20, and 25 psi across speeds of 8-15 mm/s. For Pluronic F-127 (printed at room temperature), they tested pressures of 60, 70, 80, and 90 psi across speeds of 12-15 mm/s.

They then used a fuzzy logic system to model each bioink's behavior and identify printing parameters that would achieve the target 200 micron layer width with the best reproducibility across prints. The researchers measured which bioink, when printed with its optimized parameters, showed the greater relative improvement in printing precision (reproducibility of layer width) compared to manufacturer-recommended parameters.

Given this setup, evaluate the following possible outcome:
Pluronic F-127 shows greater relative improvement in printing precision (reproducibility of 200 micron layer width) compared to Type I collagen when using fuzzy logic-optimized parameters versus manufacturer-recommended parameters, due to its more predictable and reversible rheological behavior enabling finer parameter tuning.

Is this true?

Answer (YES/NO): YES